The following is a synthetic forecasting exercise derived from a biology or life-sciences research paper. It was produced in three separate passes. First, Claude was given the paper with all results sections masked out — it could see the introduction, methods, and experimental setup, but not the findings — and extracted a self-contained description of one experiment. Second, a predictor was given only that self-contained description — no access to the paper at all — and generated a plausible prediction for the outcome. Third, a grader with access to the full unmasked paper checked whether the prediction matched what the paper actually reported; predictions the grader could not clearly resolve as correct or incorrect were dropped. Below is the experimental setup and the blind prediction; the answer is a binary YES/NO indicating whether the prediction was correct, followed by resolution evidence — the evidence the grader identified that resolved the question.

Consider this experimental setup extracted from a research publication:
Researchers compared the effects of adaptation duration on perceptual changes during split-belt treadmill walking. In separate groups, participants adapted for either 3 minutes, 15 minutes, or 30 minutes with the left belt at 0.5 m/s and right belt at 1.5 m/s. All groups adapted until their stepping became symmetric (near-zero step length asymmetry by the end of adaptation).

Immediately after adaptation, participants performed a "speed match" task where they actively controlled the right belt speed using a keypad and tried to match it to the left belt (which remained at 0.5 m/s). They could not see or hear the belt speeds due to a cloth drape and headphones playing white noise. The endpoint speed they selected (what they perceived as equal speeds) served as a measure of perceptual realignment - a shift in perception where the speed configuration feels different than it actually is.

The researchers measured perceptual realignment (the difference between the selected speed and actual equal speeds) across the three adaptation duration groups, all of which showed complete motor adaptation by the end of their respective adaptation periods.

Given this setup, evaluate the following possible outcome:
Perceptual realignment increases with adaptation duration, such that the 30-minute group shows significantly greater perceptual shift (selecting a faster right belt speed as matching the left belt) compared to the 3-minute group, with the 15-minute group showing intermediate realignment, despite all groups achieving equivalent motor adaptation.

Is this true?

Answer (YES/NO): NO